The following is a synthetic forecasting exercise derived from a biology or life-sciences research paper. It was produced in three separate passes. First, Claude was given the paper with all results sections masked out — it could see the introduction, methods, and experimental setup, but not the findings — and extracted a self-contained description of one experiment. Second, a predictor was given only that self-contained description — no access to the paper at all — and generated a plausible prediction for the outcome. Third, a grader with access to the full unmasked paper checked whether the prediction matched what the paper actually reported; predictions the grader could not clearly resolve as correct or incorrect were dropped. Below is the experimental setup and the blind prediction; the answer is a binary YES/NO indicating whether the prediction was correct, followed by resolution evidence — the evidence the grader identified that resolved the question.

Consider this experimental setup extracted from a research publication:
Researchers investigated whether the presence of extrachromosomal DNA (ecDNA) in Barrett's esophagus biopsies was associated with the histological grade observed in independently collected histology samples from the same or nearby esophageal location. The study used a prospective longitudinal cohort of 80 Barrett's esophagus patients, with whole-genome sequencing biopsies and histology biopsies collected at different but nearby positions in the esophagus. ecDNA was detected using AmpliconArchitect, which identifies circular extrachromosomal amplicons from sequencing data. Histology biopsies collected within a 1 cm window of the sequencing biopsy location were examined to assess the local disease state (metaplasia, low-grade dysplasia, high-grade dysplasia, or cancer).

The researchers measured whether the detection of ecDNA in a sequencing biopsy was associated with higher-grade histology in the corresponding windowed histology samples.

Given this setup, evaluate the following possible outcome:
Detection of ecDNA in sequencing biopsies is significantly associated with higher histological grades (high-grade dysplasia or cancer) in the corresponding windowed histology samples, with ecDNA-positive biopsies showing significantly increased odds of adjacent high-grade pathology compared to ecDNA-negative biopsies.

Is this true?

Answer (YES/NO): YES